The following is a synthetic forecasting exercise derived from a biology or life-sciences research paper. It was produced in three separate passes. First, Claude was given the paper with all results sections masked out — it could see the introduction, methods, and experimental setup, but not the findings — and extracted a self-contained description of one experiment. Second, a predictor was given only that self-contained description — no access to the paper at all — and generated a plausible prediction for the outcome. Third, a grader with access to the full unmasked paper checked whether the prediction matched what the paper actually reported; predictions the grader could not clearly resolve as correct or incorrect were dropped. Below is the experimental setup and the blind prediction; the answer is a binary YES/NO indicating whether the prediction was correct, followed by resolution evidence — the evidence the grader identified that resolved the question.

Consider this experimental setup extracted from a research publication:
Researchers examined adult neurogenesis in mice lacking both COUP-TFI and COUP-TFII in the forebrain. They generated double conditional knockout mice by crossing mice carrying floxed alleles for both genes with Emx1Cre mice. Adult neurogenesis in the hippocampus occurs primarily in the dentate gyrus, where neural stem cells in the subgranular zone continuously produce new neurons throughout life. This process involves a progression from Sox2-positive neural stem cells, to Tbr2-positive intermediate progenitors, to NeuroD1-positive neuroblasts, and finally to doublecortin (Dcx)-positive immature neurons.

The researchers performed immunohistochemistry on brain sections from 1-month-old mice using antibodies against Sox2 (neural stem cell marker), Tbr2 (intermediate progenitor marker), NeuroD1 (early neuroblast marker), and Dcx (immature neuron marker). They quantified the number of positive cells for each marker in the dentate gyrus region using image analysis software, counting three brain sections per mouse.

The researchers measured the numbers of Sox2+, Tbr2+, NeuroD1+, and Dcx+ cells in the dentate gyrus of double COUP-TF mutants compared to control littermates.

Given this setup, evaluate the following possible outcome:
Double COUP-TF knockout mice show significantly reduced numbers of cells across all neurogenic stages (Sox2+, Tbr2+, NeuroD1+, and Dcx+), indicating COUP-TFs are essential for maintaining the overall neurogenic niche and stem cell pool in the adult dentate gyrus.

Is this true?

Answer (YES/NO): YES